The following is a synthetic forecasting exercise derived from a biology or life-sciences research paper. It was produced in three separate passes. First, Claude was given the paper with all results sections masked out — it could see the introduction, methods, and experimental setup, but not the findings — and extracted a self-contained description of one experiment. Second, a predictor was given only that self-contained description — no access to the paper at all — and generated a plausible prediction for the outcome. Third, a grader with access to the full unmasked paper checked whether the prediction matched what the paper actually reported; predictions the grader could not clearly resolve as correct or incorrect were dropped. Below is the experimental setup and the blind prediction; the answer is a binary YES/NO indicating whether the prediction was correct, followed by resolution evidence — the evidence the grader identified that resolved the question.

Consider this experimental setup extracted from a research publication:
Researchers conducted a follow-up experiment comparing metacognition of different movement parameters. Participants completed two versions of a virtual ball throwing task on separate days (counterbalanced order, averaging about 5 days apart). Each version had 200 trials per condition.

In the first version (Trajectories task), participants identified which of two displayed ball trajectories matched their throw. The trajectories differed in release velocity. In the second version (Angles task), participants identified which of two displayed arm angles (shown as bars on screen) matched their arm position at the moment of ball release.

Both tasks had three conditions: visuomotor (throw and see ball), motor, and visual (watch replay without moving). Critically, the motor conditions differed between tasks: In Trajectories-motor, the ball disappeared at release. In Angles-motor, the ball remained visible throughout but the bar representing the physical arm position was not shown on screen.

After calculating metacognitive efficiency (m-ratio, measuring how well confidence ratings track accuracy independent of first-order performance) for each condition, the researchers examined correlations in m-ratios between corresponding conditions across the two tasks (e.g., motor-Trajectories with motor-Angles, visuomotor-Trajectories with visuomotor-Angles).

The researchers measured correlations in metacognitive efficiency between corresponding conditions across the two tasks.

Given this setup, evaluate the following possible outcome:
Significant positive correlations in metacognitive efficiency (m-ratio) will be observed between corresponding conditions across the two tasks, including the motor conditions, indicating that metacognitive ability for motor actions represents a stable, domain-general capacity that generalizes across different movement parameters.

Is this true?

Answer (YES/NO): NO